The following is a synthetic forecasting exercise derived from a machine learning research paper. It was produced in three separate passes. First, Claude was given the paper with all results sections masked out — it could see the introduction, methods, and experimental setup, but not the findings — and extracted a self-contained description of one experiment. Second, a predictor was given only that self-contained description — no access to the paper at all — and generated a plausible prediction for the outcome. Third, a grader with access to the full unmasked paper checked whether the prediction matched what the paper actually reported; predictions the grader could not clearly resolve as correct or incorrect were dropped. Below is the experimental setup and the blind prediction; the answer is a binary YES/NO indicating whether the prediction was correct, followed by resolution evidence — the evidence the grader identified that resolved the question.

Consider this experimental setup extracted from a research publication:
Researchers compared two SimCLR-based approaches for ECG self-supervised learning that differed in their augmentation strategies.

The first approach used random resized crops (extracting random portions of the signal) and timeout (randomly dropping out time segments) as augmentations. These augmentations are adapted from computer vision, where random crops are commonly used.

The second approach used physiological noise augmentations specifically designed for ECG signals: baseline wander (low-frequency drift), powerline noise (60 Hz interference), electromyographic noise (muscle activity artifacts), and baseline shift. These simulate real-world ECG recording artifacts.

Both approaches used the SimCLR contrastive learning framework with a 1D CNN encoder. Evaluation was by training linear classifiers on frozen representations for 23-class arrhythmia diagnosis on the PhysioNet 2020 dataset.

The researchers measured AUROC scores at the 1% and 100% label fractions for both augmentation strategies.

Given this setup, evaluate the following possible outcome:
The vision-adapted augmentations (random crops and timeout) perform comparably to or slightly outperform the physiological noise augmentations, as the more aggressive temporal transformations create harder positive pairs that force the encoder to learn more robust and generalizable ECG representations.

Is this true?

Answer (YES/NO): NO